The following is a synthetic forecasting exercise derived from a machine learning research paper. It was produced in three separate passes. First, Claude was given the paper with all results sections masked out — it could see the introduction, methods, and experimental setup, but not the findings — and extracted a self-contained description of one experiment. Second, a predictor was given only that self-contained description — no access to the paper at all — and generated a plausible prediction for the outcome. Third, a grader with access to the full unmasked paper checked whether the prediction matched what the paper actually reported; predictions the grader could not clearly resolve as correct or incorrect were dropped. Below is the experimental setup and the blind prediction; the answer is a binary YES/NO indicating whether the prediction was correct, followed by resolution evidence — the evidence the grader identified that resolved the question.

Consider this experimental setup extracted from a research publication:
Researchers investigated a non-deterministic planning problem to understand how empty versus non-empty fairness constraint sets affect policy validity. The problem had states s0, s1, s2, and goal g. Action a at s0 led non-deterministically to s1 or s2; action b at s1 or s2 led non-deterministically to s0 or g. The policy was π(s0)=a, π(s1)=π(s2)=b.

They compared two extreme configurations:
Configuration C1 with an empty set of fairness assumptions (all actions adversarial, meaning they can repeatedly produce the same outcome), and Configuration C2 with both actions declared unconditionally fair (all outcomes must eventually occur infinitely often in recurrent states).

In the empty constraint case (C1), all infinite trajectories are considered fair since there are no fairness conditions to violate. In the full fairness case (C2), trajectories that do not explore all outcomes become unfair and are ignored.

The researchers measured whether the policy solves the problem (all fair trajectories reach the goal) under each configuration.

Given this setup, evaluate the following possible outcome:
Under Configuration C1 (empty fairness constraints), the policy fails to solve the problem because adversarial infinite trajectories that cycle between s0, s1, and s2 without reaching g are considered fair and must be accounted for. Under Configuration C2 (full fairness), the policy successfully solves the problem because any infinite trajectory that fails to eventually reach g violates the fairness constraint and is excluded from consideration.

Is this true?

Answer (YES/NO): YES